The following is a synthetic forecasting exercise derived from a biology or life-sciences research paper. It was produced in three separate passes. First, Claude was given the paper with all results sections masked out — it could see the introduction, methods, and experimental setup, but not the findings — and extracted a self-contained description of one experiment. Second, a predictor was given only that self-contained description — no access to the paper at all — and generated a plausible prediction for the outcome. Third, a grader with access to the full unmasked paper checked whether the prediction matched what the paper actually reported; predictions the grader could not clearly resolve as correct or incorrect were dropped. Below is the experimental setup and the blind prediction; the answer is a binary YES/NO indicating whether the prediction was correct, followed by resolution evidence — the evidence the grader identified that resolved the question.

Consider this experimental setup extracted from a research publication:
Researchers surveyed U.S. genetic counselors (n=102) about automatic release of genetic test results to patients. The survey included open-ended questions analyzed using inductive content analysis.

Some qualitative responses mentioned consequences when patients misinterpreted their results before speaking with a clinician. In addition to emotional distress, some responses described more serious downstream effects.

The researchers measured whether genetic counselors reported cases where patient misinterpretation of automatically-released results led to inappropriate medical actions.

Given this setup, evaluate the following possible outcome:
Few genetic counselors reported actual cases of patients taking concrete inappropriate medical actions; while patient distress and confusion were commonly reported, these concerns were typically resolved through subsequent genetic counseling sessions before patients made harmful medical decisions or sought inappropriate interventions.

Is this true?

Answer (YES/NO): NO